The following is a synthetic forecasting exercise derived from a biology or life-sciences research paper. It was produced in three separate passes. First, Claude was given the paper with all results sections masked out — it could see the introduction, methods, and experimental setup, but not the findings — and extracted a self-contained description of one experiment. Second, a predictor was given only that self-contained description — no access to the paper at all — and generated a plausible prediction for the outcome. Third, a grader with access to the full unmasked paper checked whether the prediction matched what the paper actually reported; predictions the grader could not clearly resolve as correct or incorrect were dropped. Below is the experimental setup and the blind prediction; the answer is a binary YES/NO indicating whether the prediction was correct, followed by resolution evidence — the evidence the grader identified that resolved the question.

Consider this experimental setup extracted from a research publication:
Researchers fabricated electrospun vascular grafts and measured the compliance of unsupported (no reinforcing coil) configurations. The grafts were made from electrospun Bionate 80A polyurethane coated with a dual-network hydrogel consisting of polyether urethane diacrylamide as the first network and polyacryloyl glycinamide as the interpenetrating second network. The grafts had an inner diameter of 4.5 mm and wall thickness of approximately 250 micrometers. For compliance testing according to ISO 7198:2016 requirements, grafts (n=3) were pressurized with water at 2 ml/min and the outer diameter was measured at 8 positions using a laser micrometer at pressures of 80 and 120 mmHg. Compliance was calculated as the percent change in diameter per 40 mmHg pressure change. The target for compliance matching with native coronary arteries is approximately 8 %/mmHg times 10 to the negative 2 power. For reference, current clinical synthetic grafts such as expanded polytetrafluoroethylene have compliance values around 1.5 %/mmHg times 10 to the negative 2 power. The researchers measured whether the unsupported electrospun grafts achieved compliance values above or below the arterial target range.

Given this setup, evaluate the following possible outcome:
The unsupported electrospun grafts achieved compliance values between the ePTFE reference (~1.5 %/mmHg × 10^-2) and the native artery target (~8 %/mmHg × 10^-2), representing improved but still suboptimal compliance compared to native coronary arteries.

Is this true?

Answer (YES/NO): NO